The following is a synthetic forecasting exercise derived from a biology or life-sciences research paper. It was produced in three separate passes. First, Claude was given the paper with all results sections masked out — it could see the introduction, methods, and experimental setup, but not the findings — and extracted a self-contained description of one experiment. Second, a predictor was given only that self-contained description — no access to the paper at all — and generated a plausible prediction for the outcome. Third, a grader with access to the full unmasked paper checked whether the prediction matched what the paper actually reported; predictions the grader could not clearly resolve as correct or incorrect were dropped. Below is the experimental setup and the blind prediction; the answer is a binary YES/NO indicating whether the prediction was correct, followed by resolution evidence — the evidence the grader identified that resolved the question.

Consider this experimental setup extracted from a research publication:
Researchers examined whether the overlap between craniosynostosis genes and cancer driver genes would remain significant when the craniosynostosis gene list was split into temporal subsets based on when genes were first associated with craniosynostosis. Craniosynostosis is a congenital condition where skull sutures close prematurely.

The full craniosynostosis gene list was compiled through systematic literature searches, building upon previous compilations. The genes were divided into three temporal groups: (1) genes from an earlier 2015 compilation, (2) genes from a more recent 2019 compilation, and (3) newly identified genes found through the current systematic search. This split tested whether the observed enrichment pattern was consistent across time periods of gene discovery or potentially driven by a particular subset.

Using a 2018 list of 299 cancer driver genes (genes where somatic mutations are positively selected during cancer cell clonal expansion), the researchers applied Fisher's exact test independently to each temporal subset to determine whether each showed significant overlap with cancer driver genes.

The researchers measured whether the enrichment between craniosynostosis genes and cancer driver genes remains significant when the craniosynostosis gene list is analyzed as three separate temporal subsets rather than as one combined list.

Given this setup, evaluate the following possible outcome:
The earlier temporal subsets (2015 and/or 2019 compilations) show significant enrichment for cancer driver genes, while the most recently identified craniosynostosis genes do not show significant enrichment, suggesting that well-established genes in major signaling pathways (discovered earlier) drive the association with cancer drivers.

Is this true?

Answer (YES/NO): NO